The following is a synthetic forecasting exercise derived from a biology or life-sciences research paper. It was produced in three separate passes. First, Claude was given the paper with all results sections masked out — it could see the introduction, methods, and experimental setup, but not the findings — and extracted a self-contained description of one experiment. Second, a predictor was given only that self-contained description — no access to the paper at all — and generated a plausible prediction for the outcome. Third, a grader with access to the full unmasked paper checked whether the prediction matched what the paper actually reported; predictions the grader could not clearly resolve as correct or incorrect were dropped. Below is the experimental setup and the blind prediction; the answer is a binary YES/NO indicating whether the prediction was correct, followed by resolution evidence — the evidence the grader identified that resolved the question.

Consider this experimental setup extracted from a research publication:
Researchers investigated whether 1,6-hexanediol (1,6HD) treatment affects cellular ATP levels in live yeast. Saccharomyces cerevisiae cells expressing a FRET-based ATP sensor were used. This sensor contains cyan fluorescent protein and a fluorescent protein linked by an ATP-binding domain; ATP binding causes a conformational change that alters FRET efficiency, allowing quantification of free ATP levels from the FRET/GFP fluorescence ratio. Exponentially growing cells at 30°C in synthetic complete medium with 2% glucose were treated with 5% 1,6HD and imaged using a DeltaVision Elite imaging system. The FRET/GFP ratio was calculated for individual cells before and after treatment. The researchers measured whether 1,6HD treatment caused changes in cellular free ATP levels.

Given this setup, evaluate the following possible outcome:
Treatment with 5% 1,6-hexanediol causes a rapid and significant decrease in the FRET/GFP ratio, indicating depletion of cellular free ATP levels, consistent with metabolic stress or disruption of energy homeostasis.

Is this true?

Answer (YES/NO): NO